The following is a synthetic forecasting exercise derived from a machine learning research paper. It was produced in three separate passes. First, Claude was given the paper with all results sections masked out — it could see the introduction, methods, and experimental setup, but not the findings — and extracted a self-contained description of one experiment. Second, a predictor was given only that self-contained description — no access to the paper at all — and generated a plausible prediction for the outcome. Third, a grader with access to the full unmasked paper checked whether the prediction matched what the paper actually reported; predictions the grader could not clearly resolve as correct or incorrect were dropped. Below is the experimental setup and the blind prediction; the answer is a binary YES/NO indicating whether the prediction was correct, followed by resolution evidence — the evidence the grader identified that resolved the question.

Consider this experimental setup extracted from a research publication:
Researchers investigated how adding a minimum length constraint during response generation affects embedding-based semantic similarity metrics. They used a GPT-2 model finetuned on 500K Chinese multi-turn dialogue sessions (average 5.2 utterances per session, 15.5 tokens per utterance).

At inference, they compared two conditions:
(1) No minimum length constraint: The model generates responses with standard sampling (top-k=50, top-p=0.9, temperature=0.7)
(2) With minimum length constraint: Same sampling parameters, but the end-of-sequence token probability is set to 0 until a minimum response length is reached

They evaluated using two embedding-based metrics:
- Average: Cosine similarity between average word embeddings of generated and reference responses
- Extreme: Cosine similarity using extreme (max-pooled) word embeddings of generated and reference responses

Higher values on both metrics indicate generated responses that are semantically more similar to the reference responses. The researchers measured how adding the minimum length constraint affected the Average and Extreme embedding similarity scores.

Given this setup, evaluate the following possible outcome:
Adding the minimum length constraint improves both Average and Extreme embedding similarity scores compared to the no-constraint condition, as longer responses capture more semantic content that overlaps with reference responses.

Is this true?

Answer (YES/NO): YES